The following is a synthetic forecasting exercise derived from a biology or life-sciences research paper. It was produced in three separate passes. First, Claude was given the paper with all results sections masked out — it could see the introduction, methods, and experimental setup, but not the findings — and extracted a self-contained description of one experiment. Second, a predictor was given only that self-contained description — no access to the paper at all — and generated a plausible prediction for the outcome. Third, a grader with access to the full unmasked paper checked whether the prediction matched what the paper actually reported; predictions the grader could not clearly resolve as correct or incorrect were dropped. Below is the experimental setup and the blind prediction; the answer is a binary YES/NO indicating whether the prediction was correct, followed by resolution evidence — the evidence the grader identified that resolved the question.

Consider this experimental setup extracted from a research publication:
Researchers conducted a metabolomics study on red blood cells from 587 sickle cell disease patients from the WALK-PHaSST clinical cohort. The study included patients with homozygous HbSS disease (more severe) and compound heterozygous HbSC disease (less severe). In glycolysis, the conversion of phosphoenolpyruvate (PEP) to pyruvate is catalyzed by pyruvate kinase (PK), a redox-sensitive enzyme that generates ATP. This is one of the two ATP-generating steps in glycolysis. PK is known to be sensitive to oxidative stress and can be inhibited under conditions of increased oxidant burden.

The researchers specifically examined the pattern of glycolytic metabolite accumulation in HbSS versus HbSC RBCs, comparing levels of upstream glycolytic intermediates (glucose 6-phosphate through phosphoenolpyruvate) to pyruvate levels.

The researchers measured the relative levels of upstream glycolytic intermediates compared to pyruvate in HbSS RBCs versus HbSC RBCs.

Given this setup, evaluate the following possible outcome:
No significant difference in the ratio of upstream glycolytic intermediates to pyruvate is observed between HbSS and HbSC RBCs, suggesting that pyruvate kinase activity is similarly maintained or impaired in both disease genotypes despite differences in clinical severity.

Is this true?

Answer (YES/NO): NO